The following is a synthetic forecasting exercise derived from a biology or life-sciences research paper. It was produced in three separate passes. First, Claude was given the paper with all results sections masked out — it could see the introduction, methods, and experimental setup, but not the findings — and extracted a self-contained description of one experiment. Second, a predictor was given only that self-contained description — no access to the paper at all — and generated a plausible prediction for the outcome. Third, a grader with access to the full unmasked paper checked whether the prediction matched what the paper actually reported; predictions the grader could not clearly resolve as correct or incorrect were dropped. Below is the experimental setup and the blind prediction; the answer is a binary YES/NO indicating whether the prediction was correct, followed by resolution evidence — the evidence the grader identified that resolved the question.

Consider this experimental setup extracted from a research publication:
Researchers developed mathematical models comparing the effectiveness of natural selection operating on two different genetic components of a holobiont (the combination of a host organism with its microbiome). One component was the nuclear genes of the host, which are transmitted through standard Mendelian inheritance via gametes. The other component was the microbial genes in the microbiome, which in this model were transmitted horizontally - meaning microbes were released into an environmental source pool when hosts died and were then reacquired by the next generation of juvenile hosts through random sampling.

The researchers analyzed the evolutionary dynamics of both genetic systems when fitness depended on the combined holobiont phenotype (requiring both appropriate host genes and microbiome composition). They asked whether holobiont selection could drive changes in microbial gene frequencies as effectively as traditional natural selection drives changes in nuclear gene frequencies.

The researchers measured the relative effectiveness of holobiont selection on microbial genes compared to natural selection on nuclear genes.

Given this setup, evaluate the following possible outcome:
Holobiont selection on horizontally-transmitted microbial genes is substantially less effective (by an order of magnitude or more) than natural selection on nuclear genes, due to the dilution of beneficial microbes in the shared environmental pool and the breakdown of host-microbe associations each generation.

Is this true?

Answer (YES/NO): NO